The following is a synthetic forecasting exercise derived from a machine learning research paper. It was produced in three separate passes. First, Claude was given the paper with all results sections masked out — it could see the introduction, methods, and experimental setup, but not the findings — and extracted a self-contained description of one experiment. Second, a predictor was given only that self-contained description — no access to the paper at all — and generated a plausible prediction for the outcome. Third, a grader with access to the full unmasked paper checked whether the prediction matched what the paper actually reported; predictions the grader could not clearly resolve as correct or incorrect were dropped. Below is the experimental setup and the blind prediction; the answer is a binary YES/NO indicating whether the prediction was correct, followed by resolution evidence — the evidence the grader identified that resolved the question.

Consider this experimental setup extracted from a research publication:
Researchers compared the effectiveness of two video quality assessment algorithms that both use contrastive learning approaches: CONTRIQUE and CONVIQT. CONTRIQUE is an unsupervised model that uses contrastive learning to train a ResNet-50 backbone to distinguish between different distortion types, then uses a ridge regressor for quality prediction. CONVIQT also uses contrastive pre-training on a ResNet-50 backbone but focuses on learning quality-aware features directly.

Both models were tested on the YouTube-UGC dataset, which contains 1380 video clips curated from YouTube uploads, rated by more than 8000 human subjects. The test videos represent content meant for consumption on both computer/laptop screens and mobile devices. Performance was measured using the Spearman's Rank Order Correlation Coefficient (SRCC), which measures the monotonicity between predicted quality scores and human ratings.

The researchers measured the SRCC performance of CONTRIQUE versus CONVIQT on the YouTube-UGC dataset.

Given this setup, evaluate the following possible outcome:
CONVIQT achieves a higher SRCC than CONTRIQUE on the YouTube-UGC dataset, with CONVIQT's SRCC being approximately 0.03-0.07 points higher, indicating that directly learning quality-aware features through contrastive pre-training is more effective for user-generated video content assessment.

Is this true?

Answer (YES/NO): NO